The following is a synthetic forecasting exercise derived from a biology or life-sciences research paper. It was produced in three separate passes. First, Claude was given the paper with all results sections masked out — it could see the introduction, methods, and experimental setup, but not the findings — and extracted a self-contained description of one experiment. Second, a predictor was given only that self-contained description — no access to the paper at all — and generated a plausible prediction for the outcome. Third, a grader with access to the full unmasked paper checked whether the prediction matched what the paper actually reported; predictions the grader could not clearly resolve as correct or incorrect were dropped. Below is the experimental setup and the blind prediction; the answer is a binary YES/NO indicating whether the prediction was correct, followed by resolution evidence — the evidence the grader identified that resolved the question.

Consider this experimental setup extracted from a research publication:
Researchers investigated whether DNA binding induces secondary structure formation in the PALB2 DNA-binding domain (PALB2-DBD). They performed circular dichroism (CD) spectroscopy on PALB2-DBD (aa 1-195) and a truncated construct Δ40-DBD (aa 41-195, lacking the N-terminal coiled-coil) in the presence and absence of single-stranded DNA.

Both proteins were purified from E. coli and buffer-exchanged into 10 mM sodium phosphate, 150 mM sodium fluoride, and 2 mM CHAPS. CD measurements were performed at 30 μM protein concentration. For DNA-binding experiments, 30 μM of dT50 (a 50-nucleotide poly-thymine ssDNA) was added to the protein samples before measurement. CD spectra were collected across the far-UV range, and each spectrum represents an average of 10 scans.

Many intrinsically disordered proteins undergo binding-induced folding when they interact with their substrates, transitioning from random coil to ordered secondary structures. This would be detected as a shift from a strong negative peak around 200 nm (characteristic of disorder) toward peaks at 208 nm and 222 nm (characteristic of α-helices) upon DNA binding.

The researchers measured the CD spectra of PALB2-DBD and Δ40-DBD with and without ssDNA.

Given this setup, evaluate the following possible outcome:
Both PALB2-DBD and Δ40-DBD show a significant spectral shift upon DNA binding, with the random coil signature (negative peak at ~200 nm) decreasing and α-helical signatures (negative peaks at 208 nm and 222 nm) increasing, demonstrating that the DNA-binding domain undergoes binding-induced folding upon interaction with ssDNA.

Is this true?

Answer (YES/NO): NO